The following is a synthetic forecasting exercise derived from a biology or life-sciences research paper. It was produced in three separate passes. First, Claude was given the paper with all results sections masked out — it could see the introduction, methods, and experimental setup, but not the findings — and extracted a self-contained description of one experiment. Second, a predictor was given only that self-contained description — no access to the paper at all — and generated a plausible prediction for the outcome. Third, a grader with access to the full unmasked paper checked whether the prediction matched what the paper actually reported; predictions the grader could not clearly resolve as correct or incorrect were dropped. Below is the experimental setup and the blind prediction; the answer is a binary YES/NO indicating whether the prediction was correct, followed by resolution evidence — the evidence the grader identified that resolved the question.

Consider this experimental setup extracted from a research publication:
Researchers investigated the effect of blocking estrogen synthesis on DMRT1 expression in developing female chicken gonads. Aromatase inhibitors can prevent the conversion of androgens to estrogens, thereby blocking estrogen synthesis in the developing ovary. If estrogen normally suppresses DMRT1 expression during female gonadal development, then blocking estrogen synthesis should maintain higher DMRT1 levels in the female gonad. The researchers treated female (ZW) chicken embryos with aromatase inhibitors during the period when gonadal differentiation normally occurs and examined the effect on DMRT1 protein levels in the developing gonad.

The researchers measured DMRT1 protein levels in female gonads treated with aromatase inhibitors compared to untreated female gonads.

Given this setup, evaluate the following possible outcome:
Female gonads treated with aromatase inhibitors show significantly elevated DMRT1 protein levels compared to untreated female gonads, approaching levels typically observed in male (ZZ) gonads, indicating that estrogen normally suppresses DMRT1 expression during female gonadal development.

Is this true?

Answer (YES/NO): YES